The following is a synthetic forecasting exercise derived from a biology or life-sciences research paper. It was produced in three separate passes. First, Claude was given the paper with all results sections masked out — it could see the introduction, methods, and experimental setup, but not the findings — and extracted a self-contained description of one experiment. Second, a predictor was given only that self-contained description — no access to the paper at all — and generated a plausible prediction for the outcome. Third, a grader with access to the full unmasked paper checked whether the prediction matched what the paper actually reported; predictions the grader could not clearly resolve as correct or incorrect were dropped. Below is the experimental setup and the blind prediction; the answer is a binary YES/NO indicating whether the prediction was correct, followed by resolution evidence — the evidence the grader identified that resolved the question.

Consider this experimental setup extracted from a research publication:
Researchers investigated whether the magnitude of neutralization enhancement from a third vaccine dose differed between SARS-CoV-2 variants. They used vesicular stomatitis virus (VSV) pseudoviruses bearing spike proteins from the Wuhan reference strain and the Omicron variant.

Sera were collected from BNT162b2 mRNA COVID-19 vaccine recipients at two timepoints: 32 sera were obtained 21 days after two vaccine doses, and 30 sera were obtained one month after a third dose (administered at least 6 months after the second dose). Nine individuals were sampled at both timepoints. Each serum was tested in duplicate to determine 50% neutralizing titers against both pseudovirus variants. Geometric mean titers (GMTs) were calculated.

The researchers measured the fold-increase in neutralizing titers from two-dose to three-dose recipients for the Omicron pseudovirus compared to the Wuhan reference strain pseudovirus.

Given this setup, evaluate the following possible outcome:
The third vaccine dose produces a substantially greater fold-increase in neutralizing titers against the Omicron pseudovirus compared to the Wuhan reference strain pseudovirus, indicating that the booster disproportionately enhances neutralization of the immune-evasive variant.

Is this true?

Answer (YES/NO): YES